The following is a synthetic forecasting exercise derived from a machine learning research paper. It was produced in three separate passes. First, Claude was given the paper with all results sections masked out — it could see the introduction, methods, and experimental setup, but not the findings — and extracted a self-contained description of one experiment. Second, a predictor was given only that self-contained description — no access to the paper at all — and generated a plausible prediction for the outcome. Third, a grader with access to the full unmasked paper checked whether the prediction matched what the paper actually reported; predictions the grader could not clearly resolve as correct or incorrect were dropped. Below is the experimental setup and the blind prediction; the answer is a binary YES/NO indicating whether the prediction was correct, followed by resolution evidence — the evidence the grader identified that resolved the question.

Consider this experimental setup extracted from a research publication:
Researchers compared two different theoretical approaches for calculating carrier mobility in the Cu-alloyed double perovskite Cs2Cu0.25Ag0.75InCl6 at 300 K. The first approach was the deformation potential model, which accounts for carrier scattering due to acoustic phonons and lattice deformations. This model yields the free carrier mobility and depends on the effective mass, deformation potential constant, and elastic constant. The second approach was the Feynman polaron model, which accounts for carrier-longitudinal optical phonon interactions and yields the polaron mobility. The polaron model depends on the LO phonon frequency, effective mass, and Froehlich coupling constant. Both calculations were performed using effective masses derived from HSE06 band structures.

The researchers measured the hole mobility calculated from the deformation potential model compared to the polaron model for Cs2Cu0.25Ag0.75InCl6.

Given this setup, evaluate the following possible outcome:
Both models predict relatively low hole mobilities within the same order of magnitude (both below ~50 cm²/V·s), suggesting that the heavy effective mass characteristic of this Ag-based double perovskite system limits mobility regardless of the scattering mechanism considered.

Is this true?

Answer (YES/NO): NO